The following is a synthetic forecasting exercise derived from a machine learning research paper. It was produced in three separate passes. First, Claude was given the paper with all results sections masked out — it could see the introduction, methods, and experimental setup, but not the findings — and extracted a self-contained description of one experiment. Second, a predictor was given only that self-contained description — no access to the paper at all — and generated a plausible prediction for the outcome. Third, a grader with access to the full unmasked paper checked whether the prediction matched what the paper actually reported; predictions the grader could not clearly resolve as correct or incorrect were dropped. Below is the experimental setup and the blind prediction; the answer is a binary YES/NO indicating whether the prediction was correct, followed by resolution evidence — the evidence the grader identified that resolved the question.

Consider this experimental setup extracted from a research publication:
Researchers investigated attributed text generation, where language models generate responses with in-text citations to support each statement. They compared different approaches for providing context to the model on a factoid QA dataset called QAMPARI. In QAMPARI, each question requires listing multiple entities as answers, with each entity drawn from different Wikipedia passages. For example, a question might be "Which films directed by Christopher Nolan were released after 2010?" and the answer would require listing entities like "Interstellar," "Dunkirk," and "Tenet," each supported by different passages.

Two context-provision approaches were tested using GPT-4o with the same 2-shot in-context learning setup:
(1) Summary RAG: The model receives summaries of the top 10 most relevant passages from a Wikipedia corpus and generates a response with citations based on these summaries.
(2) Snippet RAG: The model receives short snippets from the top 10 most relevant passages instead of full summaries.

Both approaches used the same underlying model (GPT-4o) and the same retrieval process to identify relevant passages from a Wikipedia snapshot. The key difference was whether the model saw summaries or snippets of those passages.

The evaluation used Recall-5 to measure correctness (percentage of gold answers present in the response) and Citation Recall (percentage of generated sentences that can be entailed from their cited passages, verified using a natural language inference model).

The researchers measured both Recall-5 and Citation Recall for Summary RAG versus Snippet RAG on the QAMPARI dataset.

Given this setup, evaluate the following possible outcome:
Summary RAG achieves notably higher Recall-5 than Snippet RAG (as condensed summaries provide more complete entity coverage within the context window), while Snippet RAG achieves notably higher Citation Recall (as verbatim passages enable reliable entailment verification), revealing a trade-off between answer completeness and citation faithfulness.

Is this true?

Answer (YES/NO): NO